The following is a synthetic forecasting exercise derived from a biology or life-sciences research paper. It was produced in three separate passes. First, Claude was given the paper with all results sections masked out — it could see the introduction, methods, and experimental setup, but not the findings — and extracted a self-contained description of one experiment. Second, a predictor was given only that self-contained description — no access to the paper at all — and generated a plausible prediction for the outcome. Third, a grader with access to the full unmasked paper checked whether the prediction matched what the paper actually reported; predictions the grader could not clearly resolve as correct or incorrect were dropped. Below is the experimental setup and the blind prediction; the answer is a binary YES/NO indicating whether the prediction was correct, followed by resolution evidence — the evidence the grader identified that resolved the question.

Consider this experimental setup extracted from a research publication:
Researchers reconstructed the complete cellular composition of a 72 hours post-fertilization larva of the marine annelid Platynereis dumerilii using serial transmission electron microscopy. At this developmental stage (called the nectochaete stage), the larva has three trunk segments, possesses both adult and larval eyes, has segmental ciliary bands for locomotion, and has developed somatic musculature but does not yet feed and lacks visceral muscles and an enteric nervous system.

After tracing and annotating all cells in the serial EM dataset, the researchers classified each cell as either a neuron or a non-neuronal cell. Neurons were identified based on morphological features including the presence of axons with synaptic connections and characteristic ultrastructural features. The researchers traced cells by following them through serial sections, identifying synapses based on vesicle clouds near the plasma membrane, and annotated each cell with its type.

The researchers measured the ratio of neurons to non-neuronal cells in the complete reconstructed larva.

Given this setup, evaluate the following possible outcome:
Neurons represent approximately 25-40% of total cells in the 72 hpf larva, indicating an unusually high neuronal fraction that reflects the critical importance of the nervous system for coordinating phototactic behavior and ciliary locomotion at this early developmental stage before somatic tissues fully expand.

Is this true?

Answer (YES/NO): NO